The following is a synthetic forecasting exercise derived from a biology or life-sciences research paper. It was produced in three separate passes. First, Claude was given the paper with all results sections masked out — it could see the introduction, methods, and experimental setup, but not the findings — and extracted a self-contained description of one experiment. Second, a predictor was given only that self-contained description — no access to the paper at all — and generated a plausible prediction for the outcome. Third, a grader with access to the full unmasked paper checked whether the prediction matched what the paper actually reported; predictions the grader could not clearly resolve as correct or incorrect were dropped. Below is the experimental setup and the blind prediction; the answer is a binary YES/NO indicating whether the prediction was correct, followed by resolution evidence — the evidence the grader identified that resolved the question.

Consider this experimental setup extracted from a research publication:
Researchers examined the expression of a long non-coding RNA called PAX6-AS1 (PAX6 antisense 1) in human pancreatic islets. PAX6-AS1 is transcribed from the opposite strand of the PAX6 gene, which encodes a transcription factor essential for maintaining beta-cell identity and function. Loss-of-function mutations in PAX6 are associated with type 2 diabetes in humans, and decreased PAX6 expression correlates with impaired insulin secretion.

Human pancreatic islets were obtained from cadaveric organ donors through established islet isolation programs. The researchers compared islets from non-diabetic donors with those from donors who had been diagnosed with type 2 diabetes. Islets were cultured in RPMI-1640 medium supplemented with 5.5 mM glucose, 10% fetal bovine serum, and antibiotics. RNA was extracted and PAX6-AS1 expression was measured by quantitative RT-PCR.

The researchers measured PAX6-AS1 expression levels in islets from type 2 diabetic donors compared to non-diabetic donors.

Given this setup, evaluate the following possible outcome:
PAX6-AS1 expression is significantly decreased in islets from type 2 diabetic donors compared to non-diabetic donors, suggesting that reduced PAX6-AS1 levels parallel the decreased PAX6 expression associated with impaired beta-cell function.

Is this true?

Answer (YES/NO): NO